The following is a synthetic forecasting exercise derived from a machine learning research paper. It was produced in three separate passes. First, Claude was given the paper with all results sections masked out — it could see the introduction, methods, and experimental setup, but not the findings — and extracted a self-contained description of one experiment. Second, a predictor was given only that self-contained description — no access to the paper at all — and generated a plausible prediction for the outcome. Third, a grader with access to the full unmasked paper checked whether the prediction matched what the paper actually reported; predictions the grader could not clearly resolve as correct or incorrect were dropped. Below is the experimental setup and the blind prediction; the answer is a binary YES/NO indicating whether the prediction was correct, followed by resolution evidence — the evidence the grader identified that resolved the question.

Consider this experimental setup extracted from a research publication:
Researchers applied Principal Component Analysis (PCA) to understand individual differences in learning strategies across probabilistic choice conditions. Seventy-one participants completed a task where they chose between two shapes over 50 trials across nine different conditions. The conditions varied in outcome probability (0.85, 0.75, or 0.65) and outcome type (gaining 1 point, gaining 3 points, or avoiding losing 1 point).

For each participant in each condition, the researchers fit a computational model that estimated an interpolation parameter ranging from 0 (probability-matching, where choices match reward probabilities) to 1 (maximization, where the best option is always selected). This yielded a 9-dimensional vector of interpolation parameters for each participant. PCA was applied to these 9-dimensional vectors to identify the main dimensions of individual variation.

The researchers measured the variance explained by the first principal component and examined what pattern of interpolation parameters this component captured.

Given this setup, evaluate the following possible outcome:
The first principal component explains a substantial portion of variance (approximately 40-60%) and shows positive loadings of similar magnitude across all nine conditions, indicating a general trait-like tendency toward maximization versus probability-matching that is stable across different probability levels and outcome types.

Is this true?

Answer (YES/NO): NO